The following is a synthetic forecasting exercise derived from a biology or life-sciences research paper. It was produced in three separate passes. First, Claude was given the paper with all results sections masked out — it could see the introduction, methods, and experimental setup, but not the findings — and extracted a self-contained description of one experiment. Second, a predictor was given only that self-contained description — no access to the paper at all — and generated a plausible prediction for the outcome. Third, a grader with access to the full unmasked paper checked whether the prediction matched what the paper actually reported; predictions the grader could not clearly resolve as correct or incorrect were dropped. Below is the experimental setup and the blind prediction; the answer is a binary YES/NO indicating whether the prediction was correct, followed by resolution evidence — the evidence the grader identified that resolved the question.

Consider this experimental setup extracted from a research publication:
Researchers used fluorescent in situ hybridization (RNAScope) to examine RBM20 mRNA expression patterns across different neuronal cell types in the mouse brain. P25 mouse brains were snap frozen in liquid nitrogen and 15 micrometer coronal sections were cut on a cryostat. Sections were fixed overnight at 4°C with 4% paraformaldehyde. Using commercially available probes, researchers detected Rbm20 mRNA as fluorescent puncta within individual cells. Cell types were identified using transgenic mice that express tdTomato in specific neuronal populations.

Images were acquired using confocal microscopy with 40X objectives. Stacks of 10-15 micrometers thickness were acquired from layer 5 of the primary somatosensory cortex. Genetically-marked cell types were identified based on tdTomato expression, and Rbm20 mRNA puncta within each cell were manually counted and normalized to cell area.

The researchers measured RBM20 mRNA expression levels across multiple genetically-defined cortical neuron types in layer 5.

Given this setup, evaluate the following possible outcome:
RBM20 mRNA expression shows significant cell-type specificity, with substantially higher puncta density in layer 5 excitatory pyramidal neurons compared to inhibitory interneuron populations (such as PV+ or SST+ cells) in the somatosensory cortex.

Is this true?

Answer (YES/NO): NO